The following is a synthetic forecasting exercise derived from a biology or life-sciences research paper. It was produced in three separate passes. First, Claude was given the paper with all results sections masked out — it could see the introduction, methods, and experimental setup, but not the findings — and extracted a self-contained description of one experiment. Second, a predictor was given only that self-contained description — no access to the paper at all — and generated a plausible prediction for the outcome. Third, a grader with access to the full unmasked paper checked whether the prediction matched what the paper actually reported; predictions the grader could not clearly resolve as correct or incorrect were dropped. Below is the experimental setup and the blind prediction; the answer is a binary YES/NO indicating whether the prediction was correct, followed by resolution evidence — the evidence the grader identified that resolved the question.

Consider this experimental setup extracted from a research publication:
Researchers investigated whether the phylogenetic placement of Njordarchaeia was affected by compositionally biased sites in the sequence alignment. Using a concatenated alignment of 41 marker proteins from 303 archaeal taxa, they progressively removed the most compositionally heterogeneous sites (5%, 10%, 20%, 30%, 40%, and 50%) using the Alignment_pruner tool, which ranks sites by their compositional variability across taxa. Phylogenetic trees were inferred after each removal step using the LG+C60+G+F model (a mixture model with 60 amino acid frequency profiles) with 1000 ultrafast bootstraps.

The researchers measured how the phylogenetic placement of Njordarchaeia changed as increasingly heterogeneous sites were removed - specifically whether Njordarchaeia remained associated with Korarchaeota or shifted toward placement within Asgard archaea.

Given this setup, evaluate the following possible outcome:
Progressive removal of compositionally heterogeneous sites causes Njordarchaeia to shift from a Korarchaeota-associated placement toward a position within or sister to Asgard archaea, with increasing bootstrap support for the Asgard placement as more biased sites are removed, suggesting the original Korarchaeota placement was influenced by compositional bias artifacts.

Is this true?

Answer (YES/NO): YES